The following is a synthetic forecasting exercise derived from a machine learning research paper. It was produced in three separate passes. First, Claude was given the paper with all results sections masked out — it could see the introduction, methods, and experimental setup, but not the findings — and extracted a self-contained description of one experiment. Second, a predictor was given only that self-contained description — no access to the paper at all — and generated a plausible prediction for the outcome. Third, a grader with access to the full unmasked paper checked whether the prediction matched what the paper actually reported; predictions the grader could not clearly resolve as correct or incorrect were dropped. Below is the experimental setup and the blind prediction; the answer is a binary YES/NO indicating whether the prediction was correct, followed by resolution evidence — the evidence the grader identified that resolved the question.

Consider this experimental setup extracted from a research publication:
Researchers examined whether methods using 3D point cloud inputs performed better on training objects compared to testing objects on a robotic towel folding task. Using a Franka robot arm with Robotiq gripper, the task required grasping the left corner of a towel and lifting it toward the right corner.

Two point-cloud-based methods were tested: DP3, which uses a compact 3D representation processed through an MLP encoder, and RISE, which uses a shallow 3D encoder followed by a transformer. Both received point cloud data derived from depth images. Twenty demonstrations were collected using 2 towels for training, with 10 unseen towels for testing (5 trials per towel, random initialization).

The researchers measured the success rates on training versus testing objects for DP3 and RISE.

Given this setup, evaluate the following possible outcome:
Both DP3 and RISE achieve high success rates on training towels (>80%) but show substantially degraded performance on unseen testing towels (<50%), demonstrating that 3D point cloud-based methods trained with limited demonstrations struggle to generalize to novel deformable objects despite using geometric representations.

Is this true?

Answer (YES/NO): NO